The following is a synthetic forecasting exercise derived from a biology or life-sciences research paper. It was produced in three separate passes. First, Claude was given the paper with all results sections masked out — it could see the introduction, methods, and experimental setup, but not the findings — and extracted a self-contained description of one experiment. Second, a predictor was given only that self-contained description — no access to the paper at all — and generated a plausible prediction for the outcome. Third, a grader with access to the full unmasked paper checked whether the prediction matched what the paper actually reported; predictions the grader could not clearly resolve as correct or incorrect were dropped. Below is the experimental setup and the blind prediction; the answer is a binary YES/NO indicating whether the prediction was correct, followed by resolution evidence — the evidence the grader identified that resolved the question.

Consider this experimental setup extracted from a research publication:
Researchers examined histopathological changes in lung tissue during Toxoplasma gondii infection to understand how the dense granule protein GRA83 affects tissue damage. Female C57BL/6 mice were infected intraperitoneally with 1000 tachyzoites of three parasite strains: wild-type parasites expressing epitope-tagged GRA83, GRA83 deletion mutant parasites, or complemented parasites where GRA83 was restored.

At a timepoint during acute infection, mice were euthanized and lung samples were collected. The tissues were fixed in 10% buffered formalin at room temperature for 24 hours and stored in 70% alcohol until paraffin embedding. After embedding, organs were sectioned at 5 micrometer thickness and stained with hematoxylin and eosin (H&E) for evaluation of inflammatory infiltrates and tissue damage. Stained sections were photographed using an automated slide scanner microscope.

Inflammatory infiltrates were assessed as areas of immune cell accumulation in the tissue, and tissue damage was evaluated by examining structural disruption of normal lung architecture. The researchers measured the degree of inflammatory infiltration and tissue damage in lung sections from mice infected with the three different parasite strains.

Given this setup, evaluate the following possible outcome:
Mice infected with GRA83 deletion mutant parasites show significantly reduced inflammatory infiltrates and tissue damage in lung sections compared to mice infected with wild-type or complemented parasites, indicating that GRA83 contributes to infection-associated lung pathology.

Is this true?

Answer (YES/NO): NO